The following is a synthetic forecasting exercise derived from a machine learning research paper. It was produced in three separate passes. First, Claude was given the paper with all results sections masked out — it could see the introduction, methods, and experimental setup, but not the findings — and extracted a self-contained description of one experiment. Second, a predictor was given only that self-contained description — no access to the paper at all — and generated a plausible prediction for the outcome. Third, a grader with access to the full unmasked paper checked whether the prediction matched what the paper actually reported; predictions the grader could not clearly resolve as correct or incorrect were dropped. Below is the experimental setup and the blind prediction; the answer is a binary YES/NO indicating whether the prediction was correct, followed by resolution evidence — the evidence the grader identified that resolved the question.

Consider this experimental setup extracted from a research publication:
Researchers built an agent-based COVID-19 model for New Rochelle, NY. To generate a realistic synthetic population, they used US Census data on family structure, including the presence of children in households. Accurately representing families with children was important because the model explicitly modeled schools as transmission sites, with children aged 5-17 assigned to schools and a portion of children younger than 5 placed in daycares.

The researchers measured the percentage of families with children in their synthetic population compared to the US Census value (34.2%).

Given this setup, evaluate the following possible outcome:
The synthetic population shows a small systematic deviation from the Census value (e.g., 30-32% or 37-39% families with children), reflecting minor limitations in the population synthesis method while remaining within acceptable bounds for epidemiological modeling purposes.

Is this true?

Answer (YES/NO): NO